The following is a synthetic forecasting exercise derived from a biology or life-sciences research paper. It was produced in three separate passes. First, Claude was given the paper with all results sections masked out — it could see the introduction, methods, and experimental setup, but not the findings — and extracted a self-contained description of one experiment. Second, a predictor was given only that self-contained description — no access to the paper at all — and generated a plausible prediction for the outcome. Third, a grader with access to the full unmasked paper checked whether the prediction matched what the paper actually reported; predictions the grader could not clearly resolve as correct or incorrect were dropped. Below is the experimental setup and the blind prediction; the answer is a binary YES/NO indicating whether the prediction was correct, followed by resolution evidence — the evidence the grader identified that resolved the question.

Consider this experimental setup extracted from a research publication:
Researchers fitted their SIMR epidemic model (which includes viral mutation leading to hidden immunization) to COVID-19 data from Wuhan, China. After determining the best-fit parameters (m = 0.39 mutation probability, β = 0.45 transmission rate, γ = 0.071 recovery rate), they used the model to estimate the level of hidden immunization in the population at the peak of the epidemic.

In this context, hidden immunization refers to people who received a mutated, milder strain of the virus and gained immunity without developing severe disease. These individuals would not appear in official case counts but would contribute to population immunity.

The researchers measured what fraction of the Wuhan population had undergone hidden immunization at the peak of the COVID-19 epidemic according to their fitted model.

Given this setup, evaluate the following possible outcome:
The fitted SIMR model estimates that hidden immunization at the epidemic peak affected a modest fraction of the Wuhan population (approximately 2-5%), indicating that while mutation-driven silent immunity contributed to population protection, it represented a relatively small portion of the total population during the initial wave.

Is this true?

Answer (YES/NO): NO